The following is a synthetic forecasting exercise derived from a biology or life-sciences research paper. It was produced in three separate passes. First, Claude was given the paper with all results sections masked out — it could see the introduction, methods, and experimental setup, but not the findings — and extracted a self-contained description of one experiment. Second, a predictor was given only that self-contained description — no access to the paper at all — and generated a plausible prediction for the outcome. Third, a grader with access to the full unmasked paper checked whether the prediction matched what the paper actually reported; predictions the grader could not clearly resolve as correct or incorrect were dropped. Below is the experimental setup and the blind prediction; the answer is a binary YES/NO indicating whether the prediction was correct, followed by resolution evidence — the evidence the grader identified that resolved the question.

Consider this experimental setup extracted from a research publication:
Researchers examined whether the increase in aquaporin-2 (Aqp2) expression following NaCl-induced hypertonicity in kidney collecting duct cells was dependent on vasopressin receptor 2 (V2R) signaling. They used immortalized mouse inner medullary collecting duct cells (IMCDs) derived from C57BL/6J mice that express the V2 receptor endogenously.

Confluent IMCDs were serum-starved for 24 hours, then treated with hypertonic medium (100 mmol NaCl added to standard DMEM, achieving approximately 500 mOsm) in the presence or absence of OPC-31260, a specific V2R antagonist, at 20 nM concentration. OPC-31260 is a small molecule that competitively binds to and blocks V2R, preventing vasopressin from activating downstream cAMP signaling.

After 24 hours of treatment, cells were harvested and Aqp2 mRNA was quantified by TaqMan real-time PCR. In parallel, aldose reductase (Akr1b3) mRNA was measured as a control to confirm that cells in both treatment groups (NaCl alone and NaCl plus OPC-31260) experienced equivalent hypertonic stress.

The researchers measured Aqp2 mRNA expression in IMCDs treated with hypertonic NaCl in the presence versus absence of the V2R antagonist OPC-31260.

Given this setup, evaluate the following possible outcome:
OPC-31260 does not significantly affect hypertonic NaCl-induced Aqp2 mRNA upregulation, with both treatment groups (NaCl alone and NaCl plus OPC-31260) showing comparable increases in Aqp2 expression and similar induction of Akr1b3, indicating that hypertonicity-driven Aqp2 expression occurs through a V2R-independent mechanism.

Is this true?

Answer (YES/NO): NO